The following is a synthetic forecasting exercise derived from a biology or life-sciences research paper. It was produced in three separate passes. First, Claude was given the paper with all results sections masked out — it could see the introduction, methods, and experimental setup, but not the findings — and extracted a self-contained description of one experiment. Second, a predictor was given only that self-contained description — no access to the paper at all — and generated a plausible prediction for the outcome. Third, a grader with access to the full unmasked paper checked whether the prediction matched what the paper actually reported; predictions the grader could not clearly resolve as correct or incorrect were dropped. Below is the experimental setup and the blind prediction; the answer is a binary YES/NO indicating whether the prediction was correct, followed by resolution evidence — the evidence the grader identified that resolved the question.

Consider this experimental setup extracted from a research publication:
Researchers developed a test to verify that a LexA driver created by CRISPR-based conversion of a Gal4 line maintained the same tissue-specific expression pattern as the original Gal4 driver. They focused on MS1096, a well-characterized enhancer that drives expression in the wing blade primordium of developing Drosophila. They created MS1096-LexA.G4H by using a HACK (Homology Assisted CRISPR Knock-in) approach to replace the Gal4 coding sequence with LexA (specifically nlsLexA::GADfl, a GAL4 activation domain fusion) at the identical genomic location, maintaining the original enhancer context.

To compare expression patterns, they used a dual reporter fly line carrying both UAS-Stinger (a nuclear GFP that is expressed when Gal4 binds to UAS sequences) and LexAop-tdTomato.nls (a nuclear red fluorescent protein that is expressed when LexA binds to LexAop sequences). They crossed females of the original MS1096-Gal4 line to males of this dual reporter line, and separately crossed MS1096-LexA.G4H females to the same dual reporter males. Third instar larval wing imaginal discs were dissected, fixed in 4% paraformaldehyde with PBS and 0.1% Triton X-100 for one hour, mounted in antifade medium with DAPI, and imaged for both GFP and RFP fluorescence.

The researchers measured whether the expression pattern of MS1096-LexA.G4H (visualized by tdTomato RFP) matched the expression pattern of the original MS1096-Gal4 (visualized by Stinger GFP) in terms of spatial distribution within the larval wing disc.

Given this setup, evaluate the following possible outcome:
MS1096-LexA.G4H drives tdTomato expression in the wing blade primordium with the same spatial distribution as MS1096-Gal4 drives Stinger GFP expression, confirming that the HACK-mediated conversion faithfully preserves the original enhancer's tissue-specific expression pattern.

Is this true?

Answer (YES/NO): YES